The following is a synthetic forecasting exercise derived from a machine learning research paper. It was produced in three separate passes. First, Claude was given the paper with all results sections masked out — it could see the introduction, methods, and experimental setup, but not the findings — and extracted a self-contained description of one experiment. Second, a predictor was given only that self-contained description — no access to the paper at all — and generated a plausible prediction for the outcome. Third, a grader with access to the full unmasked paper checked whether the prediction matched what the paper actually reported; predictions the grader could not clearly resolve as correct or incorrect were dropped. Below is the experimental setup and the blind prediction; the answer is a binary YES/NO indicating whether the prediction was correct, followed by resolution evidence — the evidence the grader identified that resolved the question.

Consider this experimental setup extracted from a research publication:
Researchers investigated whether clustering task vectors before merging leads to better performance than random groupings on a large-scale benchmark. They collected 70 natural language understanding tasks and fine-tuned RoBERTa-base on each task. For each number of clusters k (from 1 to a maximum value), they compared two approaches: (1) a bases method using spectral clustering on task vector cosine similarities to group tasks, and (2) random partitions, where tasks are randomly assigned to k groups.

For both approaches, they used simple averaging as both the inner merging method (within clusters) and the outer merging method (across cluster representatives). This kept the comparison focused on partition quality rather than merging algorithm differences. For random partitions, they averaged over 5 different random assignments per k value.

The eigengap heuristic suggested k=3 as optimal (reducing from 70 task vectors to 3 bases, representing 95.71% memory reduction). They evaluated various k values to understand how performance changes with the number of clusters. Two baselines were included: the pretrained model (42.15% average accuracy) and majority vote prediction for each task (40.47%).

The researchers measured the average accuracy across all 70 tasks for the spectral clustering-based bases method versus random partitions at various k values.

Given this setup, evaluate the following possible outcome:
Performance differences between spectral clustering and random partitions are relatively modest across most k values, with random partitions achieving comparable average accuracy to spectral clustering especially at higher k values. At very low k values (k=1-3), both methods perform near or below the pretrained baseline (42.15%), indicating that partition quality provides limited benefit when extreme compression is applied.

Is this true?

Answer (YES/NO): NO